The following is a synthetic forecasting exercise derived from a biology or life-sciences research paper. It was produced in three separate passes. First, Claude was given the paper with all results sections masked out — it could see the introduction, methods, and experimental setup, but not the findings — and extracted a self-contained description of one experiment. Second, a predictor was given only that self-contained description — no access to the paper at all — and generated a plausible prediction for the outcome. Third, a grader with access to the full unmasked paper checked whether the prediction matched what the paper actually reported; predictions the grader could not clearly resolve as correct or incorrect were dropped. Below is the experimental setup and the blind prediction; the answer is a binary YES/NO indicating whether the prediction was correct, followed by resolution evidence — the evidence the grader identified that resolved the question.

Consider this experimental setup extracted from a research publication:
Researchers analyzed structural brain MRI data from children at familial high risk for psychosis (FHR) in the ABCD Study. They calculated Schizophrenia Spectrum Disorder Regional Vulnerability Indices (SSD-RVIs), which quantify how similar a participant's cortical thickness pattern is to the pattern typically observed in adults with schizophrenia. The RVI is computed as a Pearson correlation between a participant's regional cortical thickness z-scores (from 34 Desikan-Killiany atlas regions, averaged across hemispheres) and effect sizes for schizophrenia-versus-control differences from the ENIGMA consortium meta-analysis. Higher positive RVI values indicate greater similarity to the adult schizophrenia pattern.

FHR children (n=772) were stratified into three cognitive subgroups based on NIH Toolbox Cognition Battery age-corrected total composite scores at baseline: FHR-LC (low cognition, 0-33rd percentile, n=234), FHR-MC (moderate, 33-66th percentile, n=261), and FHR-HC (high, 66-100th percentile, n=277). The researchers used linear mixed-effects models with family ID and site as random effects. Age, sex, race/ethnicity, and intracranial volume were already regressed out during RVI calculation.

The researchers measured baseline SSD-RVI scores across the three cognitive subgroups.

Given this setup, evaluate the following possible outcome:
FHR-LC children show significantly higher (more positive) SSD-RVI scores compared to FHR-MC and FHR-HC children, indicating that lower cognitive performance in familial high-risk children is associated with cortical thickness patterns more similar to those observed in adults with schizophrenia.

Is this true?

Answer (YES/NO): NO